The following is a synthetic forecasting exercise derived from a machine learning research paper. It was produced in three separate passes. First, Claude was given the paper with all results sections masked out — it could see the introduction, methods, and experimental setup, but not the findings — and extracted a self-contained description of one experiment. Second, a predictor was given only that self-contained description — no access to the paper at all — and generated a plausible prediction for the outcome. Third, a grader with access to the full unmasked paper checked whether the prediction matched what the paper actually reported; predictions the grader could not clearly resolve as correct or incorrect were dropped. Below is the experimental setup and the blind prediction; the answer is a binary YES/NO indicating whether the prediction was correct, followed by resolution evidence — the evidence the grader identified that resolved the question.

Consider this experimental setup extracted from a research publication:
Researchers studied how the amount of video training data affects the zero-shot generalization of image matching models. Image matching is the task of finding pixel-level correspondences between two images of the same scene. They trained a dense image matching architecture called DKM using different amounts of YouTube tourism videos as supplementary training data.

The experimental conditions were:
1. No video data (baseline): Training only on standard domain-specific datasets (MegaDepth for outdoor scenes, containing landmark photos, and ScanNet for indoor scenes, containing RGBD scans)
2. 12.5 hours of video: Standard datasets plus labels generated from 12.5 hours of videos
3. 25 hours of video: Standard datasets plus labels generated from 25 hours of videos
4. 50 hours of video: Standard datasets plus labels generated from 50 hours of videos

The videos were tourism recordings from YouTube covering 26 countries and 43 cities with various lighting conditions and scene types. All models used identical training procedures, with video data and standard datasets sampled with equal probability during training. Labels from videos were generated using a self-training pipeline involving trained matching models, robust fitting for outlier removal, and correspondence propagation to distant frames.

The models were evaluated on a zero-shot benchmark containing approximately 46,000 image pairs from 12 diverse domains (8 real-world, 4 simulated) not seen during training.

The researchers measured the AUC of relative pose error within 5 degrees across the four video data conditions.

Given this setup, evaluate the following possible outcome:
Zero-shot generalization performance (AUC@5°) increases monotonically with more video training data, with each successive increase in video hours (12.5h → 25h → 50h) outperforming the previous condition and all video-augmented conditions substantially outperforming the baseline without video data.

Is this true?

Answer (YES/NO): YES